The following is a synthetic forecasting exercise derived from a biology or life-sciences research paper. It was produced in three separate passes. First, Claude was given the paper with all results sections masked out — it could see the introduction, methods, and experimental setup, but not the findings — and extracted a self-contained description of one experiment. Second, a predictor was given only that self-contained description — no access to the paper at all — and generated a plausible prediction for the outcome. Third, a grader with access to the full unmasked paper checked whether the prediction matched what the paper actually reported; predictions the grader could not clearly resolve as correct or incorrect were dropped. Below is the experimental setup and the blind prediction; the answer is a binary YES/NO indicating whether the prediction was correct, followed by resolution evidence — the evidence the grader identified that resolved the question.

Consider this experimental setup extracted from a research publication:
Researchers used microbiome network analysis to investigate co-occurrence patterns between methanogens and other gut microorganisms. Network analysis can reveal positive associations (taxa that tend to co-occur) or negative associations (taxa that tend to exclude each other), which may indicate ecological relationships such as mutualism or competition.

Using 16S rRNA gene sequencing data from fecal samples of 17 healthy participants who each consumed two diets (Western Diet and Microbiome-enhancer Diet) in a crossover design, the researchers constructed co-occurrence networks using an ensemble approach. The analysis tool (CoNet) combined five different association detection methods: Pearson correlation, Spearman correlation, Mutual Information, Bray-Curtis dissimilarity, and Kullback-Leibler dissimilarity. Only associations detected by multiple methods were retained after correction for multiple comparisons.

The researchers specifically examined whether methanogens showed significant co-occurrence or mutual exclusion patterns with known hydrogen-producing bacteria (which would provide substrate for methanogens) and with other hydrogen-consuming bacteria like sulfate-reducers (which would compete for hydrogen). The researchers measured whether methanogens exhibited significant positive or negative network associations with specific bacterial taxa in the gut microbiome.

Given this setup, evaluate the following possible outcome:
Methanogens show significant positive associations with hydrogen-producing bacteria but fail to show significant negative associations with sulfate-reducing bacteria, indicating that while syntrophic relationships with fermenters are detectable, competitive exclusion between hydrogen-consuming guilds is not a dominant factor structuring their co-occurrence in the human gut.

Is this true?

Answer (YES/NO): YES